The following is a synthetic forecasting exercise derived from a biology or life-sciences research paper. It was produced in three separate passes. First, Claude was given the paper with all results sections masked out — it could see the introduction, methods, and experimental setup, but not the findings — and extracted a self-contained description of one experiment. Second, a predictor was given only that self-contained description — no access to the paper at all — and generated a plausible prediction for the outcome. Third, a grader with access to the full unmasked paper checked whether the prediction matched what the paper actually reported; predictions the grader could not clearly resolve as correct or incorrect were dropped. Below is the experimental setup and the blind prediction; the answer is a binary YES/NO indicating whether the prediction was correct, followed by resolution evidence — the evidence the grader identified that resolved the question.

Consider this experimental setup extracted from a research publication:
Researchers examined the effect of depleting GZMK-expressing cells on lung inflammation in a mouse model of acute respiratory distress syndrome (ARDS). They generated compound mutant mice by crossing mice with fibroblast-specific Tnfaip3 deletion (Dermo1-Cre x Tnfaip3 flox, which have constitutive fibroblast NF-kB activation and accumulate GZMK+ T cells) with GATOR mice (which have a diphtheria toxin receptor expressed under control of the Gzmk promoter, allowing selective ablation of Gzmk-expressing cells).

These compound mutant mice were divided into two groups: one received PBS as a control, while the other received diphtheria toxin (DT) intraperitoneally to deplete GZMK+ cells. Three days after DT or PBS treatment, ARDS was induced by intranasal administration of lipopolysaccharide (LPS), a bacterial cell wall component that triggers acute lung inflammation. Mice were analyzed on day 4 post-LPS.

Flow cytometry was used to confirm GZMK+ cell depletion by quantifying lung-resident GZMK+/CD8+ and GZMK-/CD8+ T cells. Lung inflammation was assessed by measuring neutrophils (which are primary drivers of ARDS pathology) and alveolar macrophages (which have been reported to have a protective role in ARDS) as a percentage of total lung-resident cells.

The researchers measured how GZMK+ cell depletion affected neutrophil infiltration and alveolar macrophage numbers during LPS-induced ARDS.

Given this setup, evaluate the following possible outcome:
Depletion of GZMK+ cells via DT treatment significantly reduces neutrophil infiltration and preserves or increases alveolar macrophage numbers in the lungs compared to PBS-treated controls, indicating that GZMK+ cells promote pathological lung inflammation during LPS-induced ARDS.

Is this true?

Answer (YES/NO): YES